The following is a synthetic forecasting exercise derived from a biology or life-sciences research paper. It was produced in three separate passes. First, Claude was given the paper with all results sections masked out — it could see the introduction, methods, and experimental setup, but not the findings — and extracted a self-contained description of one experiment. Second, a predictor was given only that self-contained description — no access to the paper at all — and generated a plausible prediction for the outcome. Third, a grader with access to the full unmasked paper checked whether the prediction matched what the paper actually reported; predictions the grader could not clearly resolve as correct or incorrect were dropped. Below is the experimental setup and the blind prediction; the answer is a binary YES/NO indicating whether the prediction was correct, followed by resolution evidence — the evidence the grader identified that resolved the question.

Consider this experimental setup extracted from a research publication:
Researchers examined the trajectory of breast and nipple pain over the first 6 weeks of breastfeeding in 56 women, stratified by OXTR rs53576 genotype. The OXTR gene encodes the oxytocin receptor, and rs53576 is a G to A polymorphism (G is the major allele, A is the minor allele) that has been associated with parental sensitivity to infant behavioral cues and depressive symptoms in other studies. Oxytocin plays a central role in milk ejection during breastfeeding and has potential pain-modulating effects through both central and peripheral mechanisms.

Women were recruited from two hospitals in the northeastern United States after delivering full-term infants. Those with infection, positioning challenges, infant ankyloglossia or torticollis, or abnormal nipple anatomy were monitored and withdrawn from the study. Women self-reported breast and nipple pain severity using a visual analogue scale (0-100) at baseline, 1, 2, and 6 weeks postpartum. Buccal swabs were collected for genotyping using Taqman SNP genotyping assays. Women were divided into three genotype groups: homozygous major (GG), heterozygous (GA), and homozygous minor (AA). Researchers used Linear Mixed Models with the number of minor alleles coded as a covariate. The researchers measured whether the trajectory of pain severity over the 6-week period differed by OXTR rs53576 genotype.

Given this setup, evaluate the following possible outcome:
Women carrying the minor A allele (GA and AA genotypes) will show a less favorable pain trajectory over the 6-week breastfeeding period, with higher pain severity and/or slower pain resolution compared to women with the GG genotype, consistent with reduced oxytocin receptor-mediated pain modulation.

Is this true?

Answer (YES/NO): YES